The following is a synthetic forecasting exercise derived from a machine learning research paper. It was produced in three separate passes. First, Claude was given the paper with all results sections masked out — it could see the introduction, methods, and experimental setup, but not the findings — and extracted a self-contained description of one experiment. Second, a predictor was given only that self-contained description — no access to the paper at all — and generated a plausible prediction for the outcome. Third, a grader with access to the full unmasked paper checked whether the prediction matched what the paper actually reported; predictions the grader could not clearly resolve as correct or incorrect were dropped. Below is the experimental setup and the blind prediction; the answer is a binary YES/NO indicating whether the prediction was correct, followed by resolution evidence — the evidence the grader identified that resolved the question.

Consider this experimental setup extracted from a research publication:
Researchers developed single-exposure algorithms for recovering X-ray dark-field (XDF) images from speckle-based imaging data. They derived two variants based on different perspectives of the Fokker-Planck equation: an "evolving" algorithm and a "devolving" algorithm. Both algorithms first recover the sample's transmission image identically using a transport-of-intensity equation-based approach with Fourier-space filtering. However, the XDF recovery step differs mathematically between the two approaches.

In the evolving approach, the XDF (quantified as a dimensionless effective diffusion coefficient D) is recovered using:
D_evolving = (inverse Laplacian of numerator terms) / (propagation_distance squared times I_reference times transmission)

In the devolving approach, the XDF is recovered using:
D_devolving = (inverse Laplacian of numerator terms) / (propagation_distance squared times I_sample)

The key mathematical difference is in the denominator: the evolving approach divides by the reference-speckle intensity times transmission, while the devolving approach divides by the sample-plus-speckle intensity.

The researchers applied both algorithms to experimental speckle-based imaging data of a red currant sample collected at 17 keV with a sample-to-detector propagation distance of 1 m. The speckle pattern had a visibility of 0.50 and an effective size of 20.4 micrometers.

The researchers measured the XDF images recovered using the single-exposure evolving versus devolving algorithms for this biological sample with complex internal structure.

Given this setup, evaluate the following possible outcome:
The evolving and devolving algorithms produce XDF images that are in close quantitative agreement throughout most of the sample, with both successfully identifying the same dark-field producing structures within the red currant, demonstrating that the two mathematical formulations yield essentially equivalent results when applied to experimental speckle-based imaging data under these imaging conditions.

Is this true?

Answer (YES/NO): NO